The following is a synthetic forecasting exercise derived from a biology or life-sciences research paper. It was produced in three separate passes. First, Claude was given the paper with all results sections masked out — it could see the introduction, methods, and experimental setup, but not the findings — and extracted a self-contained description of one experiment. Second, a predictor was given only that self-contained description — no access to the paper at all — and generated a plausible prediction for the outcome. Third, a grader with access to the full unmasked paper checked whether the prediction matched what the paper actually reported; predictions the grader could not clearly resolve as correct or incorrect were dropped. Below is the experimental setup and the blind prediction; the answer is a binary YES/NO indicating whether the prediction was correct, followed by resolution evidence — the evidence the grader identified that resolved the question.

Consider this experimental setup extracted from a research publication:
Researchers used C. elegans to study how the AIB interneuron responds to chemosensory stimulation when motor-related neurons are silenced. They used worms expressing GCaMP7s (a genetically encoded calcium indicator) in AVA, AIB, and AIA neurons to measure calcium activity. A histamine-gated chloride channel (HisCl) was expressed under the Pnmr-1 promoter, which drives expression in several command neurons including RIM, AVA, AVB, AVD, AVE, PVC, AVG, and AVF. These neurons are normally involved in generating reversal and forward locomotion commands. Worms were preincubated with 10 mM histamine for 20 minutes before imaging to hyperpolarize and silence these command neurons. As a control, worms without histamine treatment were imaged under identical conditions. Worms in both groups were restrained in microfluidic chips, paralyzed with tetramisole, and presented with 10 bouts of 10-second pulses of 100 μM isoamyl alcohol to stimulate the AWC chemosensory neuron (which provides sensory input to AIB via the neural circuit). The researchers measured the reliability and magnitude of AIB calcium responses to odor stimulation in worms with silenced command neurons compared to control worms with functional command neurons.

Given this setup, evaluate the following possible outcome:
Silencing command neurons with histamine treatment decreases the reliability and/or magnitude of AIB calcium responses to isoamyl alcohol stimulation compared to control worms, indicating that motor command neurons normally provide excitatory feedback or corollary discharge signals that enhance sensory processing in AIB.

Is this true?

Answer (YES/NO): YES